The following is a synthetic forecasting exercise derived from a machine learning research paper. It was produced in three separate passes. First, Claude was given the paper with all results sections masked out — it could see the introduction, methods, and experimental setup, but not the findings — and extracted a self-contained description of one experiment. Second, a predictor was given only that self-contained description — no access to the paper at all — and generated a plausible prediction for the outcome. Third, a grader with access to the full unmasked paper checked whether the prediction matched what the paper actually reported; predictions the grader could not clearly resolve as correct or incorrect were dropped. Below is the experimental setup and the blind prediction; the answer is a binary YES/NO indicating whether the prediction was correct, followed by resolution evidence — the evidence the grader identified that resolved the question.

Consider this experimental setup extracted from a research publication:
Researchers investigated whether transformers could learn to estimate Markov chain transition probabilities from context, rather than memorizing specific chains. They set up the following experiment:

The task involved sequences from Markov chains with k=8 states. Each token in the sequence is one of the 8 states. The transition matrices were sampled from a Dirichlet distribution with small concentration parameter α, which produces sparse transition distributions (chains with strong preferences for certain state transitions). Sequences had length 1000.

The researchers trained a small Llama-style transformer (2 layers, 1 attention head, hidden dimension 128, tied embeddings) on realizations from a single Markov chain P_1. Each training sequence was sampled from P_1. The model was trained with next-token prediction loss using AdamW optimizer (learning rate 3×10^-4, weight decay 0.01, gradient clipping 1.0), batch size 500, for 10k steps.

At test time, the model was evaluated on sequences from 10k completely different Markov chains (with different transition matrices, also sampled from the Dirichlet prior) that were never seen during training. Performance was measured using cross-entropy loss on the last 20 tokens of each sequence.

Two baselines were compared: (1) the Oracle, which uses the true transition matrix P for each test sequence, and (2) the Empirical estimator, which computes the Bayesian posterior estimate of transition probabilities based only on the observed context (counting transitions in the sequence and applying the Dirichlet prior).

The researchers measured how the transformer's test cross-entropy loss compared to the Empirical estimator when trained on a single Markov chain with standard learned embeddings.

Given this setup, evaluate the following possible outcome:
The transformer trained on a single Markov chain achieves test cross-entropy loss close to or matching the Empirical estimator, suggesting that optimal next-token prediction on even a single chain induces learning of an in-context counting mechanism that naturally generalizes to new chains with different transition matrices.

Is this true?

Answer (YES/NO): NO